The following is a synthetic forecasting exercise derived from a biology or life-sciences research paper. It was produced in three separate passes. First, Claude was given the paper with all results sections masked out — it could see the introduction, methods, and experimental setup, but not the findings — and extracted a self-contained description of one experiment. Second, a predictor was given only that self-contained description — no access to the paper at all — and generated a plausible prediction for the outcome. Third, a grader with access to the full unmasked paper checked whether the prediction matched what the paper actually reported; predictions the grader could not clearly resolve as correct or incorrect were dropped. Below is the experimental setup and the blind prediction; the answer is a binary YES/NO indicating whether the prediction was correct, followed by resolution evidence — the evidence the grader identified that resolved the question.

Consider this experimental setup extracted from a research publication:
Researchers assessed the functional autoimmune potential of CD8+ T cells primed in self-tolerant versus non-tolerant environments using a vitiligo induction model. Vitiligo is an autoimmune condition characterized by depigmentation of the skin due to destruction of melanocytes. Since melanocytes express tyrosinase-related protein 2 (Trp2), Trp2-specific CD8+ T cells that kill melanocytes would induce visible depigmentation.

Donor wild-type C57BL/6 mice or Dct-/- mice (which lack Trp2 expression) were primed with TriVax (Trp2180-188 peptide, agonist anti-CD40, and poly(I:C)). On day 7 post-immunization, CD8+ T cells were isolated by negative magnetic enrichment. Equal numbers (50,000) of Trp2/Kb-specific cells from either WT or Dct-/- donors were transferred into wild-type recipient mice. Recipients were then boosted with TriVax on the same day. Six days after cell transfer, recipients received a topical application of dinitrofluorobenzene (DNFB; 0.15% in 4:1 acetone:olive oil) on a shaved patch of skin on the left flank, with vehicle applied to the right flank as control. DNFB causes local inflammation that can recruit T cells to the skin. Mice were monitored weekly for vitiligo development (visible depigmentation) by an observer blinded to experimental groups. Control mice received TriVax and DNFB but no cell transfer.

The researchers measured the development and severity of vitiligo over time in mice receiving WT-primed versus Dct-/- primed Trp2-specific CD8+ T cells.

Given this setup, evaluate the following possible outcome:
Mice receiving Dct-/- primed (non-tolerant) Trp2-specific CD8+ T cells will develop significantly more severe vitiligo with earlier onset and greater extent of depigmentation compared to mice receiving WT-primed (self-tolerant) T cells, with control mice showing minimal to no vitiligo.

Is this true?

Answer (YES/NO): YES